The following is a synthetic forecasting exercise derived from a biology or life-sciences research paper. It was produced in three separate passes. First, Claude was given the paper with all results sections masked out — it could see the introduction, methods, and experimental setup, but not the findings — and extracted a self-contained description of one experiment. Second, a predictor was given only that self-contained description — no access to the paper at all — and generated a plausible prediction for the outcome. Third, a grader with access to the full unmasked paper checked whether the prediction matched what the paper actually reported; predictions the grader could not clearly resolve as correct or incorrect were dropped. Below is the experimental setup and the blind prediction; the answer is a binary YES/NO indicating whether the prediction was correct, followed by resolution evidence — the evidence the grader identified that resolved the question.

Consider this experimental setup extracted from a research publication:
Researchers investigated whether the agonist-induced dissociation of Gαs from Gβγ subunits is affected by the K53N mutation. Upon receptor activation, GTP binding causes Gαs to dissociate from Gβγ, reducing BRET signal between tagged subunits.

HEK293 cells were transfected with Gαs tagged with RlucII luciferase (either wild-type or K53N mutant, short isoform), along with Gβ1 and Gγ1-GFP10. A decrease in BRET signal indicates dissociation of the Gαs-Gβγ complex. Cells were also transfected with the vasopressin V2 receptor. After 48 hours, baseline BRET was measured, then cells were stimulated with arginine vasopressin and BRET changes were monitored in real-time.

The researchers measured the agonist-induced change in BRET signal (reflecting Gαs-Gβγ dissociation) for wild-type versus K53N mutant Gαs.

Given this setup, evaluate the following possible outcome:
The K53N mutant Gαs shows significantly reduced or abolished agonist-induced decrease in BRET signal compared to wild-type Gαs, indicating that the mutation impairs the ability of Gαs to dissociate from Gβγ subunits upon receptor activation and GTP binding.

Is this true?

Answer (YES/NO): YES